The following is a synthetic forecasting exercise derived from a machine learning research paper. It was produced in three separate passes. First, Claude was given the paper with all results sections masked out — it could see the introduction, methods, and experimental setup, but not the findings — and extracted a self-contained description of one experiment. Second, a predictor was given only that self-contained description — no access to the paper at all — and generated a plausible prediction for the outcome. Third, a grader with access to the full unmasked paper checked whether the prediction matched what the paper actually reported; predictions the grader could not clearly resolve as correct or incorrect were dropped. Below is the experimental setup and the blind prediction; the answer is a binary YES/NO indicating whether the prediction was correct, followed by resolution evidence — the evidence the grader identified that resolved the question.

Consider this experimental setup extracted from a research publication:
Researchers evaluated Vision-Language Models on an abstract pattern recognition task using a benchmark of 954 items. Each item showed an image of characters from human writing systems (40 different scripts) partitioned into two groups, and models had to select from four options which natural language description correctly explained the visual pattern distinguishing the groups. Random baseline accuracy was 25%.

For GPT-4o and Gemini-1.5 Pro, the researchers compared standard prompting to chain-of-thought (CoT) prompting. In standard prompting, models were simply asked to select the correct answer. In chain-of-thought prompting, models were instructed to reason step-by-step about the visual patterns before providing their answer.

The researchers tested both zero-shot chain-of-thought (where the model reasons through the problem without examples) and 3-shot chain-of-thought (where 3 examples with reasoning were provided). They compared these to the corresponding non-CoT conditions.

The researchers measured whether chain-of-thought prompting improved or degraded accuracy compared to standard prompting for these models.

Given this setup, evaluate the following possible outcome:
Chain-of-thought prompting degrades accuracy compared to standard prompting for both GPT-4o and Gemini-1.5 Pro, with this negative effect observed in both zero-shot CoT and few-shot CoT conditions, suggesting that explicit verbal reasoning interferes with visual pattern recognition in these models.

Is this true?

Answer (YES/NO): YES